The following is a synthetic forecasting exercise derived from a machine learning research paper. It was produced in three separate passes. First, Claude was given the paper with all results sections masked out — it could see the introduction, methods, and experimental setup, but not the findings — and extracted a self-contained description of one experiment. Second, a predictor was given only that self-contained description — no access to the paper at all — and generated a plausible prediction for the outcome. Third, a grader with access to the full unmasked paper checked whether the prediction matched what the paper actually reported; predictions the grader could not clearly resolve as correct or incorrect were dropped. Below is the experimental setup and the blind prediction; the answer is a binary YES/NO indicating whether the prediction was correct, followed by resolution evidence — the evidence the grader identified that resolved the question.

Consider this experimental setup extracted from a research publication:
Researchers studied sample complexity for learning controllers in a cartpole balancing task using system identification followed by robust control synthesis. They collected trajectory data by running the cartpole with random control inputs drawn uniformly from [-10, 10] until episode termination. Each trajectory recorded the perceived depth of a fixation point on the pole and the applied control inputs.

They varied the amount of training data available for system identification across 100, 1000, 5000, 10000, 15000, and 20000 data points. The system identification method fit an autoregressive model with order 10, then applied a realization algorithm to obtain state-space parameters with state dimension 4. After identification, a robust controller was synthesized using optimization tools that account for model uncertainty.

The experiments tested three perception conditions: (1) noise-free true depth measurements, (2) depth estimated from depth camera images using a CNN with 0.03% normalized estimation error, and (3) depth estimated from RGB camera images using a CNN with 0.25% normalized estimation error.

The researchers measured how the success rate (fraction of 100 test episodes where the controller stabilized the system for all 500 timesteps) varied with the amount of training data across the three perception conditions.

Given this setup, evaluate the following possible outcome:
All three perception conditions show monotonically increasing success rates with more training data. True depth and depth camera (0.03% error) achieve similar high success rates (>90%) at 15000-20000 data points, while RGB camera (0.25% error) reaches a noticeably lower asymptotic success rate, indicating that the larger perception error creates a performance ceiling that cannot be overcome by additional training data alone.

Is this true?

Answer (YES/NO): NO